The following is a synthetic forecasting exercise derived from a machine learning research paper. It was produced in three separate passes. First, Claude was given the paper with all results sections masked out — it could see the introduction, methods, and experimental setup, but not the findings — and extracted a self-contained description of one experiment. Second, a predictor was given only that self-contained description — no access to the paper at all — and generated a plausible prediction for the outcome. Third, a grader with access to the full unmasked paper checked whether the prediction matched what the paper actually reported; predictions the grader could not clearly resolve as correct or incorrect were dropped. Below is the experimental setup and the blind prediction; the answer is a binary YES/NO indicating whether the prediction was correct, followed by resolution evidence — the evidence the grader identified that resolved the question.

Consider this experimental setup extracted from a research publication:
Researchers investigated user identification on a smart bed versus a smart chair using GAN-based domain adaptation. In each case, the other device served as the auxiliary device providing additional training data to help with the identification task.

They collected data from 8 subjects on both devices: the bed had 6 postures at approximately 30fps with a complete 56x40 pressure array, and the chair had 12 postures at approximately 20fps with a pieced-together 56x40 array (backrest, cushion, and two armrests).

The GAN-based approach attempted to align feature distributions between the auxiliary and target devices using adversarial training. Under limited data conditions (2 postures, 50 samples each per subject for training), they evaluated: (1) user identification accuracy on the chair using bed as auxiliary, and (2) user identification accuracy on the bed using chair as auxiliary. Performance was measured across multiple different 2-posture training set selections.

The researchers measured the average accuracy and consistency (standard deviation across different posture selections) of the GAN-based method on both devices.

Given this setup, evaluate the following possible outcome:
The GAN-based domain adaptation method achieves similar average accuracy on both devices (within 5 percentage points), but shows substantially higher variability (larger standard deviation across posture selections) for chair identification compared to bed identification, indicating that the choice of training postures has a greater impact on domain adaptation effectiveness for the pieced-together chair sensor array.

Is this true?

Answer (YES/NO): NO